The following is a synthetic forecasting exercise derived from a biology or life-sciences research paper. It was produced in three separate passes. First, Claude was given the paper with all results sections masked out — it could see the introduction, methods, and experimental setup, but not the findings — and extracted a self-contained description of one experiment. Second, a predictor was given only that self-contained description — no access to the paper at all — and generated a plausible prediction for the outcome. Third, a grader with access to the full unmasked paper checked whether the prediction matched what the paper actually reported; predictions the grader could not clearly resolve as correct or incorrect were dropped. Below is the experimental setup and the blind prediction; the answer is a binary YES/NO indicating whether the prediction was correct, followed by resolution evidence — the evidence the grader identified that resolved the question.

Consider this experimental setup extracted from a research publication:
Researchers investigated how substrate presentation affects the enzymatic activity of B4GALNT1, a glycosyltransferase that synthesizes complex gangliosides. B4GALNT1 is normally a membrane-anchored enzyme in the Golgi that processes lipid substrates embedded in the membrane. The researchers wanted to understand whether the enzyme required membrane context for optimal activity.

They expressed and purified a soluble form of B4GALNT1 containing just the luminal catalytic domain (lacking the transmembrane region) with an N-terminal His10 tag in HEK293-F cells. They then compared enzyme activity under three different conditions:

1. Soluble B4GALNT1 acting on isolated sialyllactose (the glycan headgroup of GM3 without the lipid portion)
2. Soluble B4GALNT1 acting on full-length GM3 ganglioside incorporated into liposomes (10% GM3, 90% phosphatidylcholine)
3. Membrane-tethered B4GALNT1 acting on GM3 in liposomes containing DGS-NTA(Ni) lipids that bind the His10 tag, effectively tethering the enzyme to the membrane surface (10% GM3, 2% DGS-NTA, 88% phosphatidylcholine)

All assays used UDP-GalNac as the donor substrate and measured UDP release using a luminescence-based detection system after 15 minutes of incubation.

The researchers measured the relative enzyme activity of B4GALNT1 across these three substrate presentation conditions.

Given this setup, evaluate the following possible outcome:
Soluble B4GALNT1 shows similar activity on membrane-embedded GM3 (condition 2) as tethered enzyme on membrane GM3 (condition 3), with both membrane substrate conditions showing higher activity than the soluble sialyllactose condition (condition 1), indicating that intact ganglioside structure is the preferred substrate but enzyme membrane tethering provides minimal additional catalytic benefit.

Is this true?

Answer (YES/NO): NO